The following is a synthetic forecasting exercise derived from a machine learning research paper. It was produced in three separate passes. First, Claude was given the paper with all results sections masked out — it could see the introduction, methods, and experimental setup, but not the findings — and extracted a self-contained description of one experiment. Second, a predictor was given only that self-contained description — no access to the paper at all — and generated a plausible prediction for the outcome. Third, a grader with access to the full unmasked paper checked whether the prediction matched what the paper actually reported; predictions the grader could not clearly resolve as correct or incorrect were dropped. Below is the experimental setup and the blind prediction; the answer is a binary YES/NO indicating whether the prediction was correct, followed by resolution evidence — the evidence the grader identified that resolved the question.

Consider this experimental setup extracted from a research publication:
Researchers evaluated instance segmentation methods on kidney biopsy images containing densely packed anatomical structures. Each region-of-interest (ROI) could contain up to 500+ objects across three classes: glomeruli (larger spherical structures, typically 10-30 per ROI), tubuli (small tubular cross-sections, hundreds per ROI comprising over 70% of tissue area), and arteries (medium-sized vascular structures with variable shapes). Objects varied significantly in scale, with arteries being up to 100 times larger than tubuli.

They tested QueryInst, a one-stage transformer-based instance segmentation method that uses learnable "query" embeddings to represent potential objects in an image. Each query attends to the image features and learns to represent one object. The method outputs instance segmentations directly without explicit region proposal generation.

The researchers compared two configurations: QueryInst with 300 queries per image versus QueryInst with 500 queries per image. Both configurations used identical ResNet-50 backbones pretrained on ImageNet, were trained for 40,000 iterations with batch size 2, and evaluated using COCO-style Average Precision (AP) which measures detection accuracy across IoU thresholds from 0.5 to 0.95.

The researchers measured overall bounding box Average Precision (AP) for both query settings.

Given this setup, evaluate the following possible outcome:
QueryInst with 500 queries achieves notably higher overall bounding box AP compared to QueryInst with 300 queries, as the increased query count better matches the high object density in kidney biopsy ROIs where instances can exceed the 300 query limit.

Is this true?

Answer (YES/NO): NO